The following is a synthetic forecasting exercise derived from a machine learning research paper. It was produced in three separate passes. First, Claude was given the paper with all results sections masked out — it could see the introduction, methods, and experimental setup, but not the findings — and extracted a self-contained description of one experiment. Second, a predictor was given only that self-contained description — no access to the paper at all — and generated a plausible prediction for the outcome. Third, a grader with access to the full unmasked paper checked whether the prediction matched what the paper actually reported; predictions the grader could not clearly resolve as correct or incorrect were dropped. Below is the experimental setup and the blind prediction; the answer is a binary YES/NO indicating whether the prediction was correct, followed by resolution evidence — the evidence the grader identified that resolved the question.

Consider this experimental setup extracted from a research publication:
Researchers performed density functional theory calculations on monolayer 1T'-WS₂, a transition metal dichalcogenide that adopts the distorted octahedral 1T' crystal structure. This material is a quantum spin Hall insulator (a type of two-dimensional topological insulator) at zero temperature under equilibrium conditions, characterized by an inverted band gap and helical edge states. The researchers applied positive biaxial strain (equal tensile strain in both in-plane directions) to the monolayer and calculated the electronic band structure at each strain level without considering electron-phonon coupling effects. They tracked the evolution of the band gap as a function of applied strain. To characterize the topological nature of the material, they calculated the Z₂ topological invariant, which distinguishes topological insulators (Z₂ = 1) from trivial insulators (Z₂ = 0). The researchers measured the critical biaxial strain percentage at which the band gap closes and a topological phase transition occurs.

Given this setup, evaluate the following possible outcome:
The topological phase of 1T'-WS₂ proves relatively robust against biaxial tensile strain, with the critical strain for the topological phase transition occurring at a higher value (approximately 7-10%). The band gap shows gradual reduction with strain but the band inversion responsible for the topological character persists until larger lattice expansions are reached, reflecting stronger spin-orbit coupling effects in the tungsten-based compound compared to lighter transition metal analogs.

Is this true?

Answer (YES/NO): NO